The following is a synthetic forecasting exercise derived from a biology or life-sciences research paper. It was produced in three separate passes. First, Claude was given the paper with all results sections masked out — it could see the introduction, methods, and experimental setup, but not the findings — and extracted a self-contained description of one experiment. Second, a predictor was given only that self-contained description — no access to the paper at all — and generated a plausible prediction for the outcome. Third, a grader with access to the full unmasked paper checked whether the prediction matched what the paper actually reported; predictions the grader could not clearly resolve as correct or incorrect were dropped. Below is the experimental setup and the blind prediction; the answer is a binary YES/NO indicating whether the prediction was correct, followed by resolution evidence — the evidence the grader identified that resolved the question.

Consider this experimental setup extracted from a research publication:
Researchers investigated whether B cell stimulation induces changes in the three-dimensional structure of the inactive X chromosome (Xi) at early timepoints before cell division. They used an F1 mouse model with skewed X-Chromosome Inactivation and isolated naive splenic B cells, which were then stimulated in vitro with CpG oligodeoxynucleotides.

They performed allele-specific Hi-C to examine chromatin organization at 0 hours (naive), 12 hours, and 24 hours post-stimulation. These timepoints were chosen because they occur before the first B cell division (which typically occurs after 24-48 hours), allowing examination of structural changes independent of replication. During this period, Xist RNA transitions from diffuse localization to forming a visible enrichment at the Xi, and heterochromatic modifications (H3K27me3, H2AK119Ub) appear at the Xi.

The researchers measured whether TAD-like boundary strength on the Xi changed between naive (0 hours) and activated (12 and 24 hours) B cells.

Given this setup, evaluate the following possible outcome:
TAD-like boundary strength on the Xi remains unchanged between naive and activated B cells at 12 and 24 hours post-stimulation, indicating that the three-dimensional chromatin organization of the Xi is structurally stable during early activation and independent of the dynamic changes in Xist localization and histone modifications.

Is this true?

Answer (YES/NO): NO